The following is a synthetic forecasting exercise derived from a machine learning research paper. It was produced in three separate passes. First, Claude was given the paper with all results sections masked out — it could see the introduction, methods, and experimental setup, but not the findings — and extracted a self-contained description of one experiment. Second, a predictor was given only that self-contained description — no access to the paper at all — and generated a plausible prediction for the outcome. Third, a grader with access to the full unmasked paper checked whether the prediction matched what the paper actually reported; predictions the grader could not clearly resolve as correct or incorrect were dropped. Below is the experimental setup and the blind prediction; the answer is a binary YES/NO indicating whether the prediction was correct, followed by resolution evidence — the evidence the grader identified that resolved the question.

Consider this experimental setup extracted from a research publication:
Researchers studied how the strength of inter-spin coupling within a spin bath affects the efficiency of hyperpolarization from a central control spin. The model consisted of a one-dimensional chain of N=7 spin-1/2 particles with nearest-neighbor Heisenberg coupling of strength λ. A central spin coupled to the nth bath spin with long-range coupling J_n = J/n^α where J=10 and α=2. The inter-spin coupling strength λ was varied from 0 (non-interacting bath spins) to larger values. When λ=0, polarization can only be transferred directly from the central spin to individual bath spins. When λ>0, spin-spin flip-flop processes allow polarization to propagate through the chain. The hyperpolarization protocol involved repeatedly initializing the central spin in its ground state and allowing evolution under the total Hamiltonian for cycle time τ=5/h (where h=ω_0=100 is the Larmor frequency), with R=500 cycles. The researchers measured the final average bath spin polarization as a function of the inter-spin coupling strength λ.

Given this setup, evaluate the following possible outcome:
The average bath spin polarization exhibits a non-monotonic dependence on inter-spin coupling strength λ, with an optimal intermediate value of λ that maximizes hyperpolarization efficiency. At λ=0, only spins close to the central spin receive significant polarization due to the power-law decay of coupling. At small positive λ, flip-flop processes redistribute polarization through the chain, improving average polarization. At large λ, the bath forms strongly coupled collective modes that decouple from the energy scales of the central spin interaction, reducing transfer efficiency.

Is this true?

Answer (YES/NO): NO